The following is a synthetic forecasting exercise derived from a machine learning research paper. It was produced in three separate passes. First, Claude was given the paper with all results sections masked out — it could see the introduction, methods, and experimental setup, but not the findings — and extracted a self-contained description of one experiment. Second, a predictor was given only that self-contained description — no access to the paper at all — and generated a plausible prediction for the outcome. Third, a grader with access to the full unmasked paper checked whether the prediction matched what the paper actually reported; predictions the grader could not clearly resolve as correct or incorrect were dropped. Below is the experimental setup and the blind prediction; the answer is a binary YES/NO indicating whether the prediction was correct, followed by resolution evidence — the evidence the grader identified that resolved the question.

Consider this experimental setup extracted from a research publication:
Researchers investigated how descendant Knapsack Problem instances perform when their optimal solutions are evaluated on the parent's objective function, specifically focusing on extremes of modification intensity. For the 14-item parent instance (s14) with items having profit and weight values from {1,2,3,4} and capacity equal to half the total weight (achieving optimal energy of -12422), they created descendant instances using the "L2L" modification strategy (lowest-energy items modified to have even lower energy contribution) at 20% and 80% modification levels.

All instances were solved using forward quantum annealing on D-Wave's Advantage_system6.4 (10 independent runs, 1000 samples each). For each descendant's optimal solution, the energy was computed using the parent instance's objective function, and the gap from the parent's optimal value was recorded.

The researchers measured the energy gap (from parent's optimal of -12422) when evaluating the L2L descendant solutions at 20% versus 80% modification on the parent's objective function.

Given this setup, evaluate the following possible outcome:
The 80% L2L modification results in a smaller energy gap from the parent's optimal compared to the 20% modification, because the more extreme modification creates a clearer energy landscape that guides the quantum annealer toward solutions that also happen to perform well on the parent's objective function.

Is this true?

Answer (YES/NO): NO